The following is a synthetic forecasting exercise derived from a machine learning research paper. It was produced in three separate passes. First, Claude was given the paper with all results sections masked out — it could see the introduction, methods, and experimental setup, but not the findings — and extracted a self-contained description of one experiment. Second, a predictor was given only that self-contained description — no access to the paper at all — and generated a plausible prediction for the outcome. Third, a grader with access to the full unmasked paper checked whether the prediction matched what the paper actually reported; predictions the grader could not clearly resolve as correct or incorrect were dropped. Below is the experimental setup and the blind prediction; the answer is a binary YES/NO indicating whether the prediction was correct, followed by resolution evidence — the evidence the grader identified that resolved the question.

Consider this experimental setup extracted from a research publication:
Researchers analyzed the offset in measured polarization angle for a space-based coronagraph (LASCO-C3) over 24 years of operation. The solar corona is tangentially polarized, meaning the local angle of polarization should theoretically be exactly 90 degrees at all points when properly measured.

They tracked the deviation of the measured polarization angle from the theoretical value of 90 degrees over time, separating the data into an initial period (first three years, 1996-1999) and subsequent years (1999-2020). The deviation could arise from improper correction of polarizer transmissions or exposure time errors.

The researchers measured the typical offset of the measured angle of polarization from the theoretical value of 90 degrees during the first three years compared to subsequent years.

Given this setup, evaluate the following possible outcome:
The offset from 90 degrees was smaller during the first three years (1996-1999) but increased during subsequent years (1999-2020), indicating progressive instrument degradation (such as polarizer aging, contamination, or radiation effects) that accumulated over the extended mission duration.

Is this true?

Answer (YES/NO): YES